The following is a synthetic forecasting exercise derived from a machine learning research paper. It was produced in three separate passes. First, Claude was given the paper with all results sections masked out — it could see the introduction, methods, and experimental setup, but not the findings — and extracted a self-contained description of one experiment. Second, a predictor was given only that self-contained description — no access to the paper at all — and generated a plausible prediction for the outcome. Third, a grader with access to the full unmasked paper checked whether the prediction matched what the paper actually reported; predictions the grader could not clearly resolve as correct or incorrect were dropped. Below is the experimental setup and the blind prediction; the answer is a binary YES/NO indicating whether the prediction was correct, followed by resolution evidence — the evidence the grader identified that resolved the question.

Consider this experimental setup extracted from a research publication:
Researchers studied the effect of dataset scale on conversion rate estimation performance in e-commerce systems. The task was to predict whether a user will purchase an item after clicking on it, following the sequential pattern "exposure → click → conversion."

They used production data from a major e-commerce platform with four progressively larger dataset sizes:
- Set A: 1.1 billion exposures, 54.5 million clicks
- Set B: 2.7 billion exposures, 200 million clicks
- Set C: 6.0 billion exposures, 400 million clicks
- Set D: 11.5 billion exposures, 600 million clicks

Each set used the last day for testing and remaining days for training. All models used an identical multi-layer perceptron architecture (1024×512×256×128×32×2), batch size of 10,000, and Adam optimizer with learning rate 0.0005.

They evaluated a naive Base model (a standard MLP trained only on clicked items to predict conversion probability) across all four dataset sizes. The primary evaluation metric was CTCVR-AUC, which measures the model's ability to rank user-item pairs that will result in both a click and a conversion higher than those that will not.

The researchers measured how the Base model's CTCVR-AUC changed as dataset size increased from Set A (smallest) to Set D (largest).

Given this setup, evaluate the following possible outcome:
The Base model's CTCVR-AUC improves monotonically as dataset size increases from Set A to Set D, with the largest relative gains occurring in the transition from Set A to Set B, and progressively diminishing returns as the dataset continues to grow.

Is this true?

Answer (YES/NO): NO